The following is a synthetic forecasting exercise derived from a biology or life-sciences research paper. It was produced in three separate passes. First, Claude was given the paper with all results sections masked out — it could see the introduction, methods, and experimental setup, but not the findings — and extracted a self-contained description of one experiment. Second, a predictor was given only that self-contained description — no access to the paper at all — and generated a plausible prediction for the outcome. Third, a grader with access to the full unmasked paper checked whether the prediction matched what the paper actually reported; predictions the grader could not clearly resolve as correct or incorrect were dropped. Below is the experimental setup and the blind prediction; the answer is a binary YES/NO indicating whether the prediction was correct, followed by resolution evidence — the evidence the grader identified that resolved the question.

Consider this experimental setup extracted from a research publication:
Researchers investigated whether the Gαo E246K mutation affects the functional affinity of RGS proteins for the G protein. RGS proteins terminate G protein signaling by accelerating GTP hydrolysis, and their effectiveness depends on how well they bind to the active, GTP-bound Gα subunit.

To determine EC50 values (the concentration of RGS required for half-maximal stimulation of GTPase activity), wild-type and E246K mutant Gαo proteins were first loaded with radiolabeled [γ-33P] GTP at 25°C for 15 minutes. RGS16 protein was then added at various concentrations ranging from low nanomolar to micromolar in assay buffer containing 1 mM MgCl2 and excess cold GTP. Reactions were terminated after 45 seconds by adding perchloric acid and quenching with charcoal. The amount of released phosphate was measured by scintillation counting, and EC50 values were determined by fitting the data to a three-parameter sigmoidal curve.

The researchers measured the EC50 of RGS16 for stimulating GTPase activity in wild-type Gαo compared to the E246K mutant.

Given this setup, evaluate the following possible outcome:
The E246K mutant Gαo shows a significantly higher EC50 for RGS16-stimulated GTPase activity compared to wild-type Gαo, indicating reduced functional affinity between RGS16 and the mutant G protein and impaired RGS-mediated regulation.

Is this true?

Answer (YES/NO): NO